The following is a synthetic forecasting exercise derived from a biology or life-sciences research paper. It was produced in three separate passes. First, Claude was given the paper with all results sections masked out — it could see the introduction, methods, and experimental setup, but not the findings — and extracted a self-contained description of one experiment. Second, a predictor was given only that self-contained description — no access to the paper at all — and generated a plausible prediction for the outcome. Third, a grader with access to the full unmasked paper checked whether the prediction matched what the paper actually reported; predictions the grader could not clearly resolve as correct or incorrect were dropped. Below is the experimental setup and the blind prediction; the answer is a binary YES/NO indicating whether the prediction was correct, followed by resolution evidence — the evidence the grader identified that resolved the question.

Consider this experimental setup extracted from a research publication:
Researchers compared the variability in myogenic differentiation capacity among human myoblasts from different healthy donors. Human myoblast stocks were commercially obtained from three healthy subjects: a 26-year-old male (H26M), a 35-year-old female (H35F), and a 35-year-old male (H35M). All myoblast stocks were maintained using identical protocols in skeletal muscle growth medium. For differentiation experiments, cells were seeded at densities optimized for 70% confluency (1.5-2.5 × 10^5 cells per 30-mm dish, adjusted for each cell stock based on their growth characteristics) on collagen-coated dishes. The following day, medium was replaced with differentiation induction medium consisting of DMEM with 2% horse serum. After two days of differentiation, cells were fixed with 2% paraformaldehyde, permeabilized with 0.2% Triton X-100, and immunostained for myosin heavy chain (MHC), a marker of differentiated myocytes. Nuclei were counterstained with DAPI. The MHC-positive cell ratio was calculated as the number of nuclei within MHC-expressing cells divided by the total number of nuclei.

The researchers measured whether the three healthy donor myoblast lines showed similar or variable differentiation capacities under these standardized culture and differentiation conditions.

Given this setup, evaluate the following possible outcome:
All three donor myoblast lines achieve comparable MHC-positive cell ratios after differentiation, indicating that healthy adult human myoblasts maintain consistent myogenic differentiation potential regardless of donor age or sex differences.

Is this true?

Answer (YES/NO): NO